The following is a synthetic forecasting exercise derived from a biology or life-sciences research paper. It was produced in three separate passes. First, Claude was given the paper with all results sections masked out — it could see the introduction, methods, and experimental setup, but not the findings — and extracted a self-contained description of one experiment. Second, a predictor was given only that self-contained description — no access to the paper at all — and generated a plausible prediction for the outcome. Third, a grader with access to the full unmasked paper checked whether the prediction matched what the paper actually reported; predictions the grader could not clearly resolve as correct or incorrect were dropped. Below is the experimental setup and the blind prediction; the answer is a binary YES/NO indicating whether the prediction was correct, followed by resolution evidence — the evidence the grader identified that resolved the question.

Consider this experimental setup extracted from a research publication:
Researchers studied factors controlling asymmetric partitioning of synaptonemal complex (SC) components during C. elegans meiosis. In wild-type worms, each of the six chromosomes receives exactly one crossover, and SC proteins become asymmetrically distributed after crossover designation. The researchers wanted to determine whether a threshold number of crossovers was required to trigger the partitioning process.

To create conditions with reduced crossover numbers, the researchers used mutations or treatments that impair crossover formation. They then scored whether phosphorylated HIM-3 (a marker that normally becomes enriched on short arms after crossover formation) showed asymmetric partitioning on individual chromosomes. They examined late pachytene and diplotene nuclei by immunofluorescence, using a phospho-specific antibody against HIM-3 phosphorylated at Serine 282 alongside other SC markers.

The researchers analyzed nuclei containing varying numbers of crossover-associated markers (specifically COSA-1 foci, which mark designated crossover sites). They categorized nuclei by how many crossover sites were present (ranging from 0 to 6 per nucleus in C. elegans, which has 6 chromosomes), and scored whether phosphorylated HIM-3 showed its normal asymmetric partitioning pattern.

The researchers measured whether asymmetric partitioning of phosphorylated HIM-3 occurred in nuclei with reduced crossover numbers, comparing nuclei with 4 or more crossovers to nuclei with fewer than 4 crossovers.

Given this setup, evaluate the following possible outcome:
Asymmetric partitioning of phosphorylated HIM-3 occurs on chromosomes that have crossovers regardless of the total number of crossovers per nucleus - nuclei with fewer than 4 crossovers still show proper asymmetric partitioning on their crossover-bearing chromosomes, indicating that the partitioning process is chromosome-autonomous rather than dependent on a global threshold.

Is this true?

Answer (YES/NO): NO